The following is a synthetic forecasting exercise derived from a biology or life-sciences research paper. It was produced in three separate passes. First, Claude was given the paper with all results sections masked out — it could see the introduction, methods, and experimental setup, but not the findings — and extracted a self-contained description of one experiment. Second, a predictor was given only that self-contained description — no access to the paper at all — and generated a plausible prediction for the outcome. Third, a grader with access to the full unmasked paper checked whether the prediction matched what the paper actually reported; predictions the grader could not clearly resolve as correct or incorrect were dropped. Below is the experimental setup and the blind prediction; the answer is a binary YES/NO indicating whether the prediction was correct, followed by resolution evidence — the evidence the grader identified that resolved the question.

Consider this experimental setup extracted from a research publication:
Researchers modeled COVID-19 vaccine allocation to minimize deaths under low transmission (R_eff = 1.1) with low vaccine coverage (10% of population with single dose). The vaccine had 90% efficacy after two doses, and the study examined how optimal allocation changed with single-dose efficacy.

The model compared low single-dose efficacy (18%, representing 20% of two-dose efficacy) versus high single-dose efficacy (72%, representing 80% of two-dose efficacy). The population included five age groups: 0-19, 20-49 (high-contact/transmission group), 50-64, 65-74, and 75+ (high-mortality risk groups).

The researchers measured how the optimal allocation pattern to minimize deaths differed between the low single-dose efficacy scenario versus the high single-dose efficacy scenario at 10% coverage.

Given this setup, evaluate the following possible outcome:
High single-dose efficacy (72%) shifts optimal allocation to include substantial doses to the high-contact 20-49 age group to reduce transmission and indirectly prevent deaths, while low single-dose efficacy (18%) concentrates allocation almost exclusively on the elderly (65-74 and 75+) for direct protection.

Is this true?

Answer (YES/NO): NO